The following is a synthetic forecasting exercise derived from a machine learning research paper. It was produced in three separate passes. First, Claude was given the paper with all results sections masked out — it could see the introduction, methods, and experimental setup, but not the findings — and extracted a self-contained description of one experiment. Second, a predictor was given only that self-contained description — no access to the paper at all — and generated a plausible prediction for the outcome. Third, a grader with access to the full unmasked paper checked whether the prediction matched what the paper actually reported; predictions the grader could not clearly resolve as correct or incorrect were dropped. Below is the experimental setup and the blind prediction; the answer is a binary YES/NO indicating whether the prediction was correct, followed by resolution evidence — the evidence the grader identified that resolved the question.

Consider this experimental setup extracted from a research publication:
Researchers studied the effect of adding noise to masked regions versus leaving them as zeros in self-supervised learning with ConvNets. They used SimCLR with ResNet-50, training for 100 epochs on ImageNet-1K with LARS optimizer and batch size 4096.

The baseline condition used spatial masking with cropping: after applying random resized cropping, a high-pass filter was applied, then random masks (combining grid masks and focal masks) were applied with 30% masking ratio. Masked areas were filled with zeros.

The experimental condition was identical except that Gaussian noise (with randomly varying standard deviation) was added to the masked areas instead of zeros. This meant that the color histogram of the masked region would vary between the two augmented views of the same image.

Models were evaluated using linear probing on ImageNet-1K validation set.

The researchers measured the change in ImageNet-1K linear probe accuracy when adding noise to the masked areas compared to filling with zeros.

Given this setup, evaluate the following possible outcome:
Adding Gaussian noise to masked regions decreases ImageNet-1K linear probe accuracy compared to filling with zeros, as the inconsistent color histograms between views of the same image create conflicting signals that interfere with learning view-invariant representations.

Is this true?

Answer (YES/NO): NO